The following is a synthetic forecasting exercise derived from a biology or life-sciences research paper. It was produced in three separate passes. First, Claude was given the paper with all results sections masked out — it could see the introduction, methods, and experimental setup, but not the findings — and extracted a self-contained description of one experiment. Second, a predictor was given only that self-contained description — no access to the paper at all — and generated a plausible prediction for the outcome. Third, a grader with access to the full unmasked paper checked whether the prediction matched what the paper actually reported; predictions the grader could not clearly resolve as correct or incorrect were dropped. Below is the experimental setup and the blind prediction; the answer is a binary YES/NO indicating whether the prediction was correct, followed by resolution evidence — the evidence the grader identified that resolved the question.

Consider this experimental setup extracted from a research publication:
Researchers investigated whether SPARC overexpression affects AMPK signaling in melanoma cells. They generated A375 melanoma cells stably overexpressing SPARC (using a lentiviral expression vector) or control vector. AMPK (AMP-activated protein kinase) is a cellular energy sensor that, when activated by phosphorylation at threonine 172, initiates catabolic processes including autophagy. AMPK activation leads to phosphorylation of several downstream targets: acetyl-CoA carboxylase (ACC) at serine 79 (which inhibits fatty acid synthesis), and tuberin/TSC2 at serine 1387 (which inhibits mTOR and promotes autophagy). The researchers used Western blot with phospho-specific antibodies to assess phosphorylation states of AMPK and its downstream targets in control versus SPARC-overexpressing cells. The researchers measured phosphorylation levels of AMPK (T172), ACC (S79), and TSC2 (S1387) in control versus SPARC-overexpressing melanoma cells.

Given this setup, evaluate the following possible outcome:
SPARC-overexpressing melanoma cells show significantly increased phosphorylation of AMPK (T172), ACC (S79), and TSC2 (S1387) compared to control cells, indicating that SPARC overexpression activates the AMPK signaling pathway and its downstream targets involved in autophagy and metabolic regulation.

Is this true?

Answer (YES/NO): YES